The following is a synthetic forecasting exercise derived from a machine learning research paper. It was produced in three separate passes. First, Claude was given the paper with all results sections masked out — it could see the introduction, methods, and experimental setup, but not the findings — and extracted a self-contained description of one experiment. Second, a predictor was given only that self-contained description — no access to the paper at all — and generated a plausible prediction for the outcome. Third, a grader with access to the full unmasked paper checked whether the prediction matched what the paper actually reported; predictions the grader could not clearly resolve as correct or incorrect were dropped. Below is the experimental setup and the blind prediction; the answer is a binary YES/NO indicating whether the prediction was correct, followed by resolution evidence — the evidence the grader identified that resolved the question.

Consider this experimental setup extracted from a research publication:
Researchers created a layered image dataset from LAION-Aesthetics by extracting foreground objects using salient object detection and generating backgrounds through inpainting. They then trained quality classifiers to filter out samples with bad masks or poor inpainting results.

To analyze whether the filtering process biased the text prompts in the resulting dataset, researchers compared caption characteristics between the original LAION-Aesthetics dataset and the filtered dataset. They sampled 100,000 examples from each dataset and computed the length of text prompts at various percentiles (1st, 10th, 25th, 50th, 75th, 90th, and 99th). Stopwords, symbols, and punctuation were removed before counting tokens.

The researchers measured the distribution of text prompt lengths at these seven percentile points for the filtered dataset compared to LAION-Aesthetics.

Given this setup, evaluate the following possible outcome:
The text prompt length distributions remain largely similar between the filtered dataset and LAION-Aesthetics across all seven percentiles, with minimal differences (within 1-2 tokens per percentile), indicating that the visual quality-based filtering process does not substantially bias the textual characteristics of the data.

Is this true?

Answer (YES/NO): YES